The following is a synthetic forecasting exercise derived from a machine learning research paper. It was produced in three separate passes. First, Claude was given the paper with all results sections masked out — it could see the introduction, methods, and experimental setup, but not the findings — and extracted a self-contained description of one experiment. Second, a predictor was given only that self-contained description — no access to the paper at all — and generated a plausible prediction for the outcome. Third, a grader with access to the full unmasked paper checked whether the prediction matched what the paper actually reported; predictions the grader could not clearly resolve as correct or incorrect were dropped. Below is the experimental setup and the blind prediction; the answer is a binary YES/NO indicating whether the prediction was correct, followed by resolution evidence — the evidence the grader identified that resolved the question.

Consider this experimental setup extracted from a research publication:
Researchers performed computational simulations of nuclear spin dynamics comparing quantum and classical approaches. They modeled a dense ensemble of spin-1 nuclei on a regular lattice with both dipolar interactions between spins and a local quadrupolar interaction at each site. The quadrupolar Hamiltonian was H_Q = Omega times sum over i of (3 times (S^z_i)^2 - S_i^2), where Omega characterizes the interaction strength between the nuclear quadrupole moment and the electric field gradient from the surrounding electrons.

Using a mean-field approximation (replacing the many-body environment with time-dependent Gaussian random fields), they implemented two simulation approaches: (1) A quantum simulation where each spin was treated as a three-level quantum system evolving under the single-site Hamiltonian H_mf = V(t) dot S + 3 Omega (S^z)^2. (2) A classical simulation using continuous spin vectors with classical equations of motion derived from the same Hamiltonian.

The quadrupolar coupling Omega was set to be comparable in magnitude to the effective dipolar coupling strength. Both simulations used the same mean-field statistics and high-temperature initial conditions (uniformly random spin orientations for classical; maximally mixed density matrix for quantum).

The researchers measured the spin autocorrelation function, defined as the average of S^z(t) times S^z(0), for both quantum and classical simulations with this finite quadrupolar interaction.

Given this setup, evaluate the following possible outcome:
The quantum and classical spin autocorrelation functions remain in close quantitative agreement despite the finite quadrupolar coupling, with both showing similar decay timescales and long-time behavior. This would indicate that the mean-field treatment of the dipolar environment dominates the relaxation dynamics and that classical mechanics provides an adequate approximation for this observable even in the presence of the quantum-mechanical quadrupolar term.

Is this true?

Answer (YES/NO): NO